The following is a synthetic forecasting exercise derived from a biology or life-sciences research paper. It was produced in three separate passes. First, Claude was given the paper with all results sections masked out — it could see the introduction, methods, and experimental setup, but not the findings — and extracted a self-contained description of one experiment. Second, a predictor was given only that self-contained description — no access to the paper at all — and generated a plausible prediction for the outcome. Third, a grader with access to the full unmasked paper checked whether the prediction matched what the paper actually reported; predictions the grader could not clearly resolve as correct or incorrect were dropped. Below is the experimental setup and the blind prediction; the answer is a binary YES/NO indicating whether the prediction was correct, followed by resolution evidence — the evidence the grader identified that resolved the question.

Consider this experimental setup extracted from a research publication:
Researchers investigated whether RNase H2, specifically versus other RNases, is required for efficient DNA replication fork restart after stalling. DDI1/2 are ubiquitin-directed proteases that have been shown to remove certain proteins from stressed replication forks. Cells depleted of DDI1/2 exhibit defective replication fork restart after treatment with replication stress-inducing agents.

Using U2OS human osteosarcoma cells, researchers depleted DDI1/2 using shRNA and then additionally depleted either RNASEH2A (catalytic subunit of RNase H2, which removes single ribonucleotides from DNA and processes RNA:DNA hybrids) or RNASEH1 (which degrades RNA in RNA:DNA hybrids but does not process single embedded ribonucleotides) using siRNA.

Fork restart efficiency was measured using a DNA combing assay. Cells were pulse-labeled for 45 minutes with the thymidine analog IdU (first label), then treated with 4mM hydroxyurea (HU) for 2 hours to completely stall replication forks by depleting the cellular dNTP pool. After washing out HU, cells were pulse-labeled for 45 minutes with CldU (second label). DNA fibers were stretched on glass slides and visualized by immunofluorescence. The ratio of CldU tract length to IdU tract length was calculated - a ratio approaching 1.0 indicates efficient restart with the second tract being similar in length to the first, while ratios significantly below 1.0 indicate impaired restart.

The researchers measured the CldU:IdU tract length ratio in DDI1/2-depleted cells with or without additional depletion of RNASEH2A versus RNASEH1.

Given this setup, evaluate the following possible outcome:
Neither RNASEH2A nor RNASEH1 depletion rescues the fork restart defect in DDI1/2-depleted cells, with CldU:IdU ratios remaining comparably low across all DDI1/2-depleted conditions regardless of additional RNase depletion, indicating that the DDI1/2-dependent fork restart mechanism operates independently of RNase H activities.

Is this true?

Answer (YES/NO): NO